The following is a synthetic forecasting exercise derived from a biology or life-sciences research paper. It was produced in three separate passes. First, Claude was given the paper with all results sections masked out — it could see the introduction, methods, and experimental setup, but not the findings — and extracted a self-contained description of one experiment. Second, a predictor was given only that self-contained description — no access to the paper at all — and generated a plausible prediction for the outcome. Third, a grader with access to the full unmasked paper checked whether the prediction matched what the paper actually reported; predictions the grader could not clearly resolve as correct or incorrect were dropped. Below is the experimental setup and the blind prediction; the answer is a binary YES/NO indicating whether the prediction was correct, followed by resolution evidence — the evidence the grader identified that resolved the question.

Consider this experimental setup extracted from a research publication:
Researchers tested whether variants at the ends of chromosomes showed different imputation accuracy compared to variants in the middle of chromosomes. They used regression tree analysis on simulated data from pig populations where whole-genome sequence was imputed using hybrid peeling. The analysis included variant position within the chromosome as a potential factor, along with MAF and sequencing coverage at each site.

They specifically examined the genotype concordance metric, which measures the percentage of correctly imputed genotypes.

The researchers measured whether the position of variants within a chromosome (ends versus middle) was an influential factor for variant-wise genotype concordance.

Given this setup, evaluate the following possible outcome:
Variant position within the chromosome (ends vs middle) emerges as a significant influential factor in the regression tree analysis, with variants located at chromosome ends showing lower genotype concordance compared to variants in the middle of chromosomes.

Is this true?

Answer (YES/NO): YES